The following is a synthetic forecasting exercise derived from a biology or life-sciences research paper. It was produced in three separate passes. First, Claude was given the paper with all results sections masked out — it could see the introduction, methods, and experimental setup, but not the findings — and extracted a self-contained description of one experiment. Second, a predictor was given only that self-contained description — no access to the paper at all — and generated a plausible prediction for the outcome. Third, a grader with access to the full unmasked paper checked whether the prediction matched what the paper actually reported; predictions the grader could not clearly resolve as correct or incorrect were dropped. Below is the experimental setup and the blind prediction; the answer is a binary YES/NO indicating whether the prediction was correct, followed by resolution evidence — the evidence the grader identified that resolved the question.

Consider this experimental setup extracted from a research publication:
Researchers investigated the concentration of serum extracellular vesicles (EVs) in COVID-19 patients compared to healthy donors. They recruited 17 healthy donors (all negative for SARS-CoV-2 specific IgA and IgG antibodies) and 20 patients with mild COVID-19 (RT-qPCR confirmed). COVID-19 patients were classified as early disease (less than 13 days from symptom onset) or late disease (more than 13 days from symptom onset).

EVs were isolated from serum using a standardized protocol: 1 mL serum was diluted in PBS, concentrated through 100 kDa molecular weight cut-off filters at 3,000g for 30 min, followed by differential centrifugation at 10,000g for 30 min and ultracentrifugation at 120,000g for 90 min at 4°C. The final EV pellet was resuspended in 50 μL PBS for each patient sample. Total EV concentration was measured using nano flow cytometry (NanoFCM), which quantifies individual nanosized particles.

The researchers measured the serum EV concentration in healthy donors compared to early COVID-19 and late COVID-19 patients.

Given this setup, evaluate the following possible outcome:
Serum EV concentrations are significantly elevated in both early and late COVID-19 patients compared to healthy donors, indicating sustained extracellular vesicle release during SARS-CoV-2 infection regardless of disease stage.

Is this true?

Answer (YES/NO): NO